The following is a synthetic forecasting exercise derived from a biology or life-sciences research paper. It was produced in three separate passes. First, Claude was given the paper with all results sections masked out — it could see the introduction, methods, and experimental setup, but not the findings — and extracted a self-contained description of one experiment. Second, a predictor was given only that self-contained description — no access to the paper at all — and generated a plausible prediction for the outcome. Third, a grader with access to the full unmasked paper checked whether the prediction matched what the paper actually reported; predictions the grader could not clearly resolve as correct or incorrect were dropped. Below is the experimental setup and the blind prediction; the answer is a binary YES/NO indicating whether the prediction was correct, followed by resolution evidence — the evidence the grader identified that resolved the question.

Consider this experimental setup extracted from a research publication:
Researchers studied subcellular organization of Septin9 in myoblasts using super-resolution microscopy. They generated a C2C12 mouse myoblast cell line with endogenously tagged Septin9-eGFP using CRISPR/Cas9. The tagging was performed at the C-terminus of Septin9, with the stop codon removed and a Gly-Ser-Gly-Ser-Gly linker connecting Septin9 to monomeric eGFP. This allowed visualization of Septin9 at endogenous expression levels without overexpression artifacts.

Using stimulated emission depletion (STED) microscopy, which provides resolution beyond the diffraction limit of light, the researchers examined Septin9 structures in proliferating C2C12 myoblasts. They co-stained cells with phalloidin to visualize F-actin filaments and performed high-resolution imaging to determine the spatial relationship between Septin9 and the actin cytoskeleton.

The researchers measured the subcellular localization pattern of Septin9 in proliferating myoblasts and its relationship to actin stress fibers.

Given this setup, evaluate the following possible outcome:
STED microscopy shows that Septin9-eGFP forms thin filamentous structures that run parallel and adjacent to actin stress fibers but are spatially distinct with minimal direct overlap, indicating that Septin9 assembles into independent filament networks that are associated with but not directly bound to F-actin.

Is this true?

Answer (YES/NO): NO